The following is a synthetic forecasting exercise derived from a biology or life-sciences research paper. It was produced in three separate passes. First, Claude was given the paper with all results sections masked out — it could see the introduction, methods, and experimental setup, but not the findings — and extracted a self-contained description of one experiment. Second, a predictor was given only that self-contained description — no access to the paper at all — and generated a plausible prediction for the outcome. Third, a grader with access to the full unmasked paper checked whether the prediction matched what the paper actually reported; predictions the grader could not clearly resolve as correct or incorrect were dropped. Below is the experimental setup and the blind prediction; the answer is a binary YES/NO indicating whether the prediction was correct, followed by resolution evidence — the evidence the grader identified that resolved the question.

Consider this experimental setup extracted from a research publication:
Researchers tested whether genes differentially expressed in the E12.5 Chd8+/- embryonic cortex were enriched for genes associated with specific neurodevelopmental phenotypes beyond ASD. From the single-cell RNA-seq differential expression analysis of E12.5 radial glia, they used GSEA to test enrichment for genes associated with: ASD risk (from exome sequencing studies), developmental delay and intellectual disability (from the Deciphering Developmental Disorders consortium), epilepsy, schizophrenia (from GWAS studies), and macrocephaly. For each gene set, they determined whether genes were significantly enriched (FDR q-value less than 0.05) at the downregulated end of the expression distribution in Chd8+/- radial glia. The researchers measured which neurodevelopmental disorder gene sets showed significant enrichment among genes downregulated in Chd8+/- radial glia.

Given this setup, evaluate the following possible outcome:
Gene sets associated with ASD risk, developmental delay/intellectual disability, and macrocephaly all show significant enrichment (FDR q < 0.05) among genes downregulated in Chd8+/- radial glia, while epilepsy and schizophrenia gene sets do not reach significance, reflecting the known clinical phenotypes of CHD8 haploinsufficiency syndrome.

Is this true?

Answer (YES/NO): NO